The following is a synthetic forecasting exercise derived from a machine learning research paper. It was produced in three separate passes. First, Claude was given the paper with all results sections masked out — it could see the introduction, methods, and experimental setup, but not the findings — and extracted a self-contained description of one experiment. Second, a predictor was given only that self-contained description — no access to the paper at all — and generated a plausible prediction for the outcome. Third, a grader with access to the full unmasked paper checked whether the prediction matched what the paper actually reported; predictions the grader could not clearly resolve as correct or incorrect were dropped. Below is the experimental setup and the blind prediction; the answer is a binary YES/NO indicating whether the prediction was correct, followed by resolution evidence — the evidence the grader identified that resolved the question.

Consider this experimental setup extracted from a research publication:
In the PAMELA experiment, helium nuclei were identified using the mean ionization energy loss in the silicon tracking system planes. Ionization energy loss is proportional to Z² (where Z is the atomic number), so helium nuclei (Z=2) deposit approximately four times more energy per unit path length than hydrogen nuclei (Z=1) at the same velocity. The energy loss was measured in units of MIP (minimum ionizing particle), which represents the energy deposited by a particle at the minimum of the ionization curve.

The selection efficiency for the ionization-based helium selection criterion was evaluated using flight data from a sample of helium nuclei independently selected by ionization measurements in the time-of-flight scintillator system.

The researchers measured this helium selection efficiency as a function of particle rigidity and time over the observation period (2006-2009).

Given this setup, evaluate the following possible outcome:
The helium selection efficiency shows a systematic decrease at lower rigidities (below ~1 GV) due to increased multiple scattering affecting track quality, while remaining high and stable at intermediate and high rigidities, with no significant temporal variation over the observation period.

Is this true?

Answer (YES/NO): NO